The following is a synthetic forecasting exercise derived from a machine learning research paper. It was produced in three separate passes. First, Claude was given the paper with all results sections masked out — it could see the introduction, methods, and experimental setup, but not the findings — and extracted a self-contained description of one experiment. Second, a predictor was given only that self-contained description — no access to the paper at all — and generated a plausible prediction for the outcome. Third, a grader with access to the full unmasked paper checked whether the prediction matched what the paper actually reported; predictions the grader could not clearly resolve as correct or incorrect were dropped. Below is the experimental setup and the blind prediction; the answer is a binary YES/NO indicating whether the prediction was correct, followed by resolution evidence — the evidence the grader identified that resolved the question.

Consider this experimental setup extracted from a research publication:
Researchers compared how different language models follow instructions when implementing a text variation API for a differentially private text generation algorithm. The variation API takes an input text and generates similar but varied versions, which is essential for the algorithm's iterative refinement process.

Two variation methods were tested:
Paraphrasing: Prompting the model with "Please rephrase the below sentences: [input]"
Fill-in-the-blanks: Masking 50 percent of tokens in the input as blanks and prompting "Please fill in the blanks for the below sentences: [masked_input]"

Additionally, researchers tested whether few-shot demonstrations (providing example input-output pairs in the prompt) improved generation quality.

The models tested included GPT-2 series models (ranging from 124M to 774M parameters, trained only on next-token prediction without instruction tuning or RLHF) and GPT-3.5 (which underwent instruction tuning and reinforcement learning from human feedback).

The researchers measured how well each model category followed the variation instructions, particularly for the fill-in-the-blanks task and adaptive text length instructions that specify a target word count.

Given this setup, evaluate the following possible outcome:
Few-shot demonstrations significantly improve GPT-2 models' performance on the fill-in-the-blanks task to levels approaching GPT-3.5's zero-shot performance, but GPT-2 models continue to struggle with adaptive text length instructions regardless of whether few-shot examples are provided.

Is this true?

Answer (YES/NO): NO